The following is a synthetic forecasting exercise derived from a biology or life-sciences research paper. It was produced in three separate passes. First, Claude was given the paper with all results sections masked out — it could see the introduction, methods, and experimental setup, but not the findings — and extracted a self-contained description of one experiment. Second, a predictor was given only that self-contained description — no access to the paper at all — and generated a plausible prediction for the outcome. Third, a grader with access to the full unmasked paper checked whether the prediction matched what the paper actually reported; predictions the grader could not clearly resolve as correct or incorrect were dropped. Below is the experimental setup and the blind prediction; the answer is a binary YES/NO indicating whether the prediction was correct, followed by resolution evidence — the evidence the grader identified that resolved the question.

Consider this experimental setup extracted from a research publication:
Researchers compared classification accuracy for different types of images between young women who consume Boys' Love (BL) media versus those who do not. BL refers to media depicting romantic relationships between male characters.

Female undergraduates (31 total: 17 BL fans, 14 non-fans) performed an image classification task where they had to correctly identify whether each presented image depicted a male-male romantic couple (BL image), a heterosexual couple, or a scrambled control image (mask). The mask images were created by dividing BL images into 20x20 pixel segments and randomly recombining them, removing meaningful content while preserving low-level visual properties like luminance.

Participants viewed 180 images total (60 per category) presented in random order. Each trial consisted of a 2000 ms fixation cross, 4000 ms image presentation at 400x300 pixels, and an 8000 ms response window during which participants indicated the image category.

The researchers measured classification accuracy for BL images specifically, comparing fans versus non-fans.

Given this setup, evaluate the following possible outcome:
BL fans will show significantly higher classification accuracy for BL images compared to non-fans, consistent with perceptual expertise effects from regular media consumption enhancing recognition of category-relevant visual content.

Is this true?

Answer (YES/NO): NO